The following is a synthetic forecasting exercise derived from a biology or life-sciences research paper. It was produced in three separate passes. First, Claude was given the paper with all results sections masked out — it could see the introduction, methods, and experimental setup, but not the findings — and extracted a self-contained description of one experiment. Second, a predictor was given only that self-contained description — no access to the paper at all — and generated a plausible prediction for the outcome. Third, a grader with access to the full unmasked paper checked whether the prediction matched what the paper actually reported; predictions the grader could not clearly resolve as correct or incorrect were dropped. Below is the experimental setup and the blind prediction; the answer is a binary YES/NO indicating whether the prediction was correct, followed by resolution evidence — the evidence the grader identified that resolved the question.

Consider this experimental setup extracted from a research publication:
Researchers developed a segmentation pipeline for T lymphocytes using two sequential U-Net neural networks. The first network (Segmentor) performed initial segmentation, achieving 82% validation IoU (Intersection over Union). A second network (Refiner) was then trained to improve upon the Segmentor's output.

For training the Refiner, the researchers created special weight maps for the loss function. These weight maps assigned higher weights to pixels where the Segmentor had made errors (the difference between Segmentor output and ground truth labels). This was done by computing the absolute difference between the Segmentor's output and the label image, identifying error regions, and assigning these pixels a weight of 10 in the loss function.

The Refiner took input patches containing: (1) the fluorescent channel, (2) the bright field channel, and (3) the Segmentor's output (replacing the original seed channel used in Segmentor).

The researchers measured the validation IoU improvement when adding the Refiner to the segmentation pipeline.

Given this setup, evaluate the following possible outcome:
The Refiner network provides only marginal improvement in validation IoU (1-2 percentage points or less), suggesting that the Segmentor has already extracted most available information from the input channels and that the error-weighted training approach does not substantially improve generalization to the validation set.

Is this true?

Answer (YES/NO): NO